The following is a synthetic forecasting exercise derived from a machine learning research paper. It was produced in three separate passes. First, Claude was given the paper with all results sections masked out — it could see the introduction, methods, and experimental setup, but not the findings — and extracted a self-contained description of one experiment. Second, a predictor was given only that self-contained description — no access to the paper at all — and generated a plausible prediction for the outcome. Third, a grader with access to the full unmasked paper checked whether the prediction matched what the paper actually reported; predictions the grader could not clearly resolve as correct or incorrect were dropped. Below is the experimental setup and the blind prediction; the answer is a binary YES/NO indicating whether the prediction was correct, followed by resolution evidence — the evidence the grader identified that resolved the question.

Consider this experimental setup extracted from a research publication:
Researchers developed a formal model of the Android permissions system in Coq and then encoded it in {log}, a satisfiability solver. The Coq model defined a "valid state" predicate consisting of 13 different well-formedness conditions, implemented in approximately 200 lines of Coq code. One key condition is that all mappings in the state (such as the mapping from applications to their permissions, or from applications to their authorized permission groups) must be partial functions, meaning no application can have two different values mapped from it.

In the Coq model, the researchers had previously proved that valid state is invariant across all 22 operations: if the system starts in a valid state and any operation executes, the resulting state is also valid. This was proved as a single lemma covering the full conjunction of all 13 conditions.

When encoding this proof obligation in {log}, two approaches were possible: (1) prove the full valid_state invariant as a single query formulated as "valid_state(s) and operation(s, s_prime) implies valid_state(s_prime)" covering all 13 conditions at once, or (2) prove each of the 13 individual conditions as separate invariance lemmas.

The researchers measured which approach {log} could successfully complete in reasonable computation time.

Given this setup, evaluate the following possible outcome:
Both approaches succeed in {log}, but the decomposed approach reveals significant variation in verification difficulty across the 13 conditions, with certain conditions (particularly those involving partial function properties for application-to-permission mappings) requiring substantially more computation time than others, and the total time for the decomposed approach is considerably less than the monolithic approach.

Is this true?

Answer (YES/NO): NO